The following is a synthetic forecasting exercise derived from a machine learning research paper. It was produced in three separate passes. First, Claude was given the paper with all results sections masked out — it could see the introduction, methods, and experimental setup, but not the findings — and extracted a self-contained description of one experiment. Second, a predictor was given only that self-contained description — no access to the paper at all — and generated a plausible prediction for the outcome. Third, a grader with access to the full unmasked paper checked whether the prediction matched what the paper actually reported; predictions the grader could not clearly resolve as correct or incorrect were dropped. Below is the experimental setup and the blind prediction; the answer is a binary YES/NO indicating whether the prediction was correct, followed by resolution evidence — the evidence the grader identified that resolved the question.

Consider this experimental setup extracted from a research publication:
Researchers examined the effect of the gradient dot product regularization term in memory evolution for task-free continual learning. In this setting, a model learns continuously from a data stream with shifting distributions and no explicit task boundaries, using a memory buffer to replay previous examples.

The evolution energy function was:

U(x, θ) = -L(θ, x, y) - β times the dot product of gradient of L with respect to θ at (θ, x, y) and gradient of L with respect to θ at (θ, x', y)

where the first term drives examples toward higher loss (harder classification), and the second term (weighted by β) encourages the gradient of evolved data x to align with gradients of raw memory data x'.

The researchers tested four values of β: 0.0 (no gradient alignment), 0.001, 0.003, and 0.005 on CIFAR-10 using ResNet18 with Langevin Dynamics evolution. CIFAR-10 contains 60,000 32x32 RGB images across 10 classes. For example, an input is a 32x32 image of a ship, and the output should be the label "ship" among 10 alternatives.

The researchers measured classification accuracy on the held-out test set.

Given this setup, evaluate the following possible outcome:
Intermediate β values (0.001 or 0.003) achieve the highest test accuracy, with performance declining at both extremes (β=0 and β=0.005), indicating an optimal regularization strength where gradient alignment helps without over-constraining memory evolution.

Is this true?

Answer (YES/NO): NO